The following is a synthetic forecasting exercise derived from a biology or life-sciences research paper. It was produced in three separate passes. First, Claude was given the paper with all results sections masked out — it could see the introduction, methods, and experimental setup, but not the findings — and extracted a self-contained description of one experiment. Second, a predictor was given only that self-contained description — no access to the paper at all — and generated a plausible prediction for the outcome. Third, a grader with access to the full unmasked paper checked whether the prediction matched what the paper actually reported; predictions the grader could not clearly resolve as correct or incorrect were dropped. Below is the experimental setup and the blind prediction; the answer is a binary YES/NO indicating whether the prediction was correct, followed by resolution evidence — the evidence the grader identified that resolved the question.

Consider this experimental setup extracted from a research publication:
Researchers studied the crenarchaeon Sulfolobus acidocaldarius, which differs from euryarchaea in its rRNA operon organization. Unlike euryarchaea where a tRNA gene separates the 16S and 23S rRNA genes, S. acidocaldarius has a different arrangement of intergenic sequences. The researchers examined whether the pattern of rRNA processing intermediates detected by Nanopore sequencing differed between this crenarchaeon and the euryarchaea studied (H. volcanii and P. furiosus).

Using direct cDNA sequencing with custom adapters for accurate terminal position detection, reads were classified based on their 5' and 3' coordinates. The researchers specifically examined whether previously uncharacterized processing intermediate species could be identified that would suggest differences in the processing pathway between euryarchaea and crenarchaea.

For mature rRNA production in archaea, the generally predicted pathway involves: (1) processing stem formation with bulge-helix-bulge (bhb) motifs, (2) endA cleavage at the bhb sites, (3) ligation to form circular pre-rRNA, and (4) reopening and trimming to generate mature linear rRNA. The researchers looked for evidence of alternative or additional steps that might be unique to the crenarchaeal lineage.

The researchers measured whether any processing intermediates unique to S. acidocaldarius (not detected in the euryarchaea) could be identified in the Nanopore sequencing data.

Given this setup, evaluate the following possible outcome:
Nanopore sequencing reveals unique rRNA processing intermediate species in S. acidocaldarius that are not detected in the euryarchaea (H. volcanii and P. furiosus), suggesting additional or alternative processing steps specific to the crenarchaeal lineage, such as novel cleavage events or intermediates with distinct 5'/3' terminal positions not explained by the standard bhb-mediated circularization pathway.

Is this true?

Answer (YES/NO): NO